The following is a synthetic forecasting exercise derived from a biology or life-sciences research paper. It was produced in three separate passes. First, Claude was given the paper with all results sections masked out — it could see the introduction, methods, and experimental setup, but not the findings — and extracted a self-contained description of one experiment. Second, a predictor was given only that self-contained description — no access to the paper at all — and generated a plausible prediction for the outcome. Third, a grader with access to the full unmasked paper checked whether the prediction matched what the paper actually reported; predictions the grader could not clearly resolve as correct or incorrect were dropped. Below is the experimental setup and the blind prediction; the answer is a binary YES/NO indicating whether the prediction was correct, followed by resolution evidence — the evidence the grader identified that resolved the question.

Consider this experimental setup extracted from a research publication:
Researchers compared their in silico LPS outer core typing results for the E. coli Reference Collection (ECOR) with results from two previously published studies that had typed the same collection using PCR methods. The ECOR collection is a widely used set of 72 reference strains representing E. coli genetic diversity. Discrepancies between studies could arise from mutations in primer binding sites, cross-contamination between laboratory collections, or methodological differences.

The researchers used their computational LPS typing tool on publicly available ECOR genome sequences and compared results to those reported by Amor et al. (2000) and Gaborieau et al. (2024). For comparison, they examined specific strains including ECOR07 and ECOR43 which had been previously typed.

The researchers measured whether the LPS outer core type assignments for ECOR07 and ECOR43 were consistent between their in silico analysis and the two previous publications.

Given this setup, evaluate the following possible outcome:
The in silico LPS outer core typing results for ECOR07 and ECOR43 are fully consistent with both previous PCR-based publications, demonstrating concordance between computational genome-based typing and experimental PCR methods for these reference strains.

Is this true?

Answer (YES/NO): NO